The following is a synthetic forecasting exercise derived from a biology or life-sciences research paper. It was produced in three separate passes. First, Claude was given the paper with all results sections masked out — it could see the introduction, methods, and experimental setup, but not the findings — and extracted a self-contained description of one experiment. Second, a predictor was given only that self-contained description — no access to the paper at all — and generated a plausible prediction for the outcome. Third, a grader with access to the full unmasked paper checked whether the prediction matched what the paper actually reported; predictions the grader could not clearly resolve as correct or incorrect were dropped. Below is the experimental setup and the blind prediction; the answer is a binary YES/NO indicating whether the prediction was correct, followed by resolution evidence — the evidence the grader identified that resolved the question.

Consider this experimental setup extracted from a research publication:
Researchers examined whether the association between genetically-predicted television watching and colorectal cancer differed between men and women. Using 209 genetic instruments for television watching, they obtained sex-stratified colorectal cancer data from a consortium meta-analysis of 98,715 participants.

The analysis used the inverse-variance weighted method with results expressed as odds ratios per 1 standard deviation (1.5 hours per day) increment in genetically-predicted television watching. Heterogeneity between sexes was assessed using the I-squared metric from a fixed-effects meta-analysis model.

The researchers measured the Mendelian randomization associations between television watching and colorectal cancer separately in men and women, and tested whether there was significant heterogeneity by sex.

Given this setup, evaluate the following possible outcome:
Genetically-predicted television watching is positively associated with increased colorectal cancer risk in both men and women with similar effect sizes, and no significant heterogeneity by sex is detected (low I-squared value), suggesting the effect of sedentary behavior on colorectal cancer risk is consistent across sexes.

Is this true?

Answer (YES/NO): NO